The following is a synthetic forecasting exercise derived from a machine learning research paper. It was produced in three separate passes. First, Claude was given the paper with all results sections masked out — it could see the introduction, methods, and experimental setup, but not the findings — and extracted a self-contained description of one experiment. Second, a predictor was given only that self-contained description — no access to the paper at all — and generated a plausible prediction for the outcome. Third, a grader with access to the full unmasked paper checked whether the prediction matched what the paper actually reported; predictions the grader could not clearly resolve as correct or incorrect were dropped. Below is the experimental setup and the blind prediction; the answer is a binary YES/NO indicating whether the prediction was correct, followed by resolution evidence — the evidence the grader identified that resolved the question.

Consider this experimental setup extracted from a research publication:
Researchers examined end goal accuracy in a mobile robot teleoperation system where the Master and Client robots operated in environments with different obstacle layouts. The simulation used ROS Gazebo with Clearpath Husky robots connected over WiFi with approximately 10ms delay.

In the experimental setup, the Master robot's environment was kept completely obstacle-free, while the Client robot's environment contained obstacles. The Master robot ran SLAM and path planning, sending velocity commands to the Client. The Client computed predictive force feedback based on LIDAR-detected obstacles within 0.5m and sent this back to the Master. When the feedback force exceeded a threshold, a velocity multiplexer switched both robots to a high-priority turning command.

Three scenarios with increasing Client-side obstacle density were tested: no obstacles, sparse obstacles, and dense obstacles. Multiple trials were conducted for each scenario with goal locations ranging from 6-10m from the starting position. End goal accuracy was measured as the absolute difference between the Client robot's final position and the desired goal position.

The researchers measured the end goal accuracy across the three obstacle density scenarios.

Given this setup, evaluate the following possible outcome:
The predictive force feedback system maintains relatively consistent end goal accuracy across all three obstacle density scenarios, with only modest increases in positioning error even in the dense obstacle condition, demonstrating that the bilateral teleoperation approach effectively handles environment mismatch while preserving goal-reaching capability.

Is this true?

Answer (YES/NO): YES